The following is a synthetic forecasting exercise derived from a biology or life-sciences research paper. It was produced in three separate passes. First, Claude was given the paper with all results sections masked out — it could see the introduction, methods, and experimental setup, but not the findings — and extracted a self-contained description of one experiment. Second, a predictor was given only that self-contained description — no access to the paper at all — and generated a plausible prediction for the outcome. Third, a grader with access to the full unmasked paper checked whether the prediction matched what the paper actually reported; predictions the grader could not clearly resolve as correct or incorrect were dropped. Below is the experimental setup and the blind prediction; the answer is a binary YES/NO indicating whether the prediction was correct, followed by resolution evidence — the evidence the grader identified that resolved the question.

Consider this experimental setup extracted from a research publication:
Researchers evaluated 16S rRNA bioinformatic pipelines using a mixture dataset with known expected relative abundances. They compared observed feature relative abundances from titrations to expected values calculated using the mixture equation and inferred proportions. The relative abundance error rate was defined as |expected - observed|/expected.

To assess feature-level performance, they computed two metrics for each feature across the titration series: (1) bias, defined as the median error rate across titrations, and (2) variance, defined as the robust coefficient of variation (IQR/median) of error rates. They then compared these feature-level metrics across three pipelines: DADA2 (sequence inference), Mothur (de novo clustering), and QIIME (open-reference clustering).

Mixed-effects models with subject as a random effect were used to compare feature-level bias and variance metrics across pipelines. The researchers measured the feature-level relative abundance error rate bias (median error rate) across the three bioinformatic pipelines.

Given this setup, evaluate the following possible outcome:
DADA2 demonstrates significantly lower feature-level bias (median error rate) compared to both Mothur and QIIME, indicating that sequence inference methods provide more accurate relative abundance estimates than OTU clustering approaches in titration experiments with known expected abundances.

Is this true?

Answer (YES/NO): YES